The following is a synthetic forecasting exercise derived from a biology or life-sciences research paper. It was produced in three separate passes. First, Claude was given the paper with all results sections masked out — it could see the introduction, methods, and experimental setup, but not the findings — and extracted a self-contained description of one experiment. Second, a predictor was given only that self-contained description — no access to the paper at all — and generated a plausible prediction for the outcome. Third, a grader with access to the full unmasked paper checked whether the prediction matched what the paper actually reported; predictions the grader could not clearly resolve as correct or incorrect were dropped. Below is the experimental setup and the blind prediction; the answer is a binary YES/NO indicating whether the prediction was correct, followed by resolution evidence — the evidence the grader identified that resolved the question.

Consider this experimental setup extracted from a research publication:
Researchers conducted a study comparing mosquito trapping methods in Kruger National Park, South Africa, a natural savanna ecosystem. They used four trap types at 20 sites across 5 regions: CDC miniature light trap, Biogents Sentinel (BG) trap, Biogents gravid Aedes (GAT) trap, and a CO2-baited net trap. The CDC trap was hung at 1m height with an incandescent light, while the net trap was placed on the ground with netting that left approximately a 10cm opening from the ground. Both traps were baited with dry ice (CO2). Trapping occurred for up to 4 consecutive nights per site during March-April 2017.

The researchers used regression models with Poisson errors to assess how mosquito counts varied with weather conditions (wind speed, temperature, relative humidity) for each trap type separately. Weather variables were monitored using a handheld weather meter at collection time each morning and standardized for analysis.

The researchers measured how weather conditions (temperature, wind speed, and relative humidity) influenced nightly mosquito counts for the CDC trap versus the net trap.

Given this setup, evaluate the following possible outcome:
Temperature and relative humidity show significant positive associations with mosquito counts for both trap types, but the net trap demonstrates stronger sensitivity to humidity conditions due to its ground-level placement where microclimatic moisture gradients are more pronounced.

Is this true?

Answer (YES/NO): NO